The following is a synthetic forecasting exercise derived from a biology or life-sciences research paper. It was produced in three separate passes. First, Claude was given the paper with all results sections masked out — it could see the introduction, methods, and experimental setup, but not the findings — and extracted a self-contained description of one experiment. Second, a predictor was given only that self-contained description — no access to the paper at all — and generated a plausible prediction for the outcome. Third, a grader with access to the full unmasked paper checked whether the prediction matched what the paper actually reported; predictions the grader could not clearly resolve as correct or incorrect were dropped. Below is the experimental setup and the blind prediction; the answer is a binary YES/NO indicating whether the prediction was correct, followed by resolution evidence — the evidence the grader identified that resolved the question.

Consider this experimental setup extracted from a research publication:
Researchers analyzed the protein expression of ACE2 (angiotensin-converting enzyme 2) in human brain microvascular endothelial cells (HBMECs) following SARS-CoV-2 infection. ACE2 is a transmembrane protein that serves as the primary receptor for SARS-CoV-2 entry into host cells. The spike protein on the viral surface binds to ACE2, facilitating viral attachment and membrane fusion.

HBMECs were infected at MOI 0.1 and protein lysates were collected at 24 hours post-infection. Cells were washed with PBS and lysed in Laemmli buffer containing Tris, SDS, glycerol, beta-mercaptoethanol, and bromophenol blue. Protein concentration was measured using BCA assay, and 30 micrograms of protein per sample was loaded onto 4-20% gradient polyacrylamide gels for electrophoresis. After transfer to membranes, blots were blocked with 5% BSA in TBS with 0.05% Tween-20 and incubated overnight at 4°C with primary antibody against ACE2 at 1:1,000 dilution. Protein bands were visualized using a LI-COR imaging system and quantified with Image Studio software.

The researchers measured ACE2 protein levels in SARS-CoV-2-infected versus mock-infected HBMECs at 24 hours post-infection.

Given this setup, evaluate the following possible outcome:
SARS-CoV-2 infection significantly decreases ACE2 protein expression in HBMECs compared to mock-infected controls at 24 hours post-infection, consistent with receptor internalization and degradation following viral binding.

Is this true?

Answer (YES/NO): NO